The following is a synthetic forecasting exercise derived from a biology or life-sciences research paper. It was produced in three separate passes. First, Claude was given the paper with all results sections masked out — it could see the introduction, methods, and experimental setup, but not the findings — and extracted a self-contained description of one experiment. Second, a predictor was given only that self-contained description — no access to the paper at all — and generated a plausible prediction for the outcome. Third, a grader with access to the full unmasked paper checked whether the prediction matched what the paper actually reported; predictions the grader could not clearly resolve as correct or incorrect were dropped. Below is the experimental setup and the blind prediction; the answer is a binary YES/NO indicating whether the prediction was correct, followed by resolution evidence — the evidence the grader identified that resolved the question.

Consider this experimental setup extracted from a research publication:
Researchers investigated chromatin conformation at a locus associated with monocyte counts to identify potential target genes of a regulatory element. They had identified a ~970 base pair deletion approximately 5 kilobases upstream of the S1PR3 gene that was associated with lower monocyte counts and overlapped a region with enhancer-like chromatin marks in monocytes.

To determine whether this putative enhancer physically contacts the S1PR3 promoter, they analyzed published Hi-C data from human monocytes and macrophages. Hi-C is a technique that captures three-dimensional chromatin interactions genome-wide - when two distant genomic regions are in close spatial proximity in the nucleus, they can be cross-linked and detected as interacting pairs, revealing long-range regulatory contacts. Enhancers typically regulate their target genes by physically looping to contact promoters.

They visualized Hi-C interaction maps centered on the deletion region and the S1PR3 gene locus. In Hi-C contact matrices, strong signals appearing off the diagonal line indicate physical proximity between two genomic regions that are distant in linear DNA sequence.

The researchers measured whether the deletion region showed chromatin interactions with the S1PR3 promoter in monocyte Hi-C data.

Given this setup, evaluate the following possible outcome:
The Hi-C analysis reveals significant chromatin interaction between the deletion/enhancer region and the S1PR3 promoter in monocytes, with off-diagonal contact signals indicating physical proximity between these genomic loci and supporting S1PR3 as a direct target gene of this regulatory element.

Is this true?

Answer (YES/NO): NO